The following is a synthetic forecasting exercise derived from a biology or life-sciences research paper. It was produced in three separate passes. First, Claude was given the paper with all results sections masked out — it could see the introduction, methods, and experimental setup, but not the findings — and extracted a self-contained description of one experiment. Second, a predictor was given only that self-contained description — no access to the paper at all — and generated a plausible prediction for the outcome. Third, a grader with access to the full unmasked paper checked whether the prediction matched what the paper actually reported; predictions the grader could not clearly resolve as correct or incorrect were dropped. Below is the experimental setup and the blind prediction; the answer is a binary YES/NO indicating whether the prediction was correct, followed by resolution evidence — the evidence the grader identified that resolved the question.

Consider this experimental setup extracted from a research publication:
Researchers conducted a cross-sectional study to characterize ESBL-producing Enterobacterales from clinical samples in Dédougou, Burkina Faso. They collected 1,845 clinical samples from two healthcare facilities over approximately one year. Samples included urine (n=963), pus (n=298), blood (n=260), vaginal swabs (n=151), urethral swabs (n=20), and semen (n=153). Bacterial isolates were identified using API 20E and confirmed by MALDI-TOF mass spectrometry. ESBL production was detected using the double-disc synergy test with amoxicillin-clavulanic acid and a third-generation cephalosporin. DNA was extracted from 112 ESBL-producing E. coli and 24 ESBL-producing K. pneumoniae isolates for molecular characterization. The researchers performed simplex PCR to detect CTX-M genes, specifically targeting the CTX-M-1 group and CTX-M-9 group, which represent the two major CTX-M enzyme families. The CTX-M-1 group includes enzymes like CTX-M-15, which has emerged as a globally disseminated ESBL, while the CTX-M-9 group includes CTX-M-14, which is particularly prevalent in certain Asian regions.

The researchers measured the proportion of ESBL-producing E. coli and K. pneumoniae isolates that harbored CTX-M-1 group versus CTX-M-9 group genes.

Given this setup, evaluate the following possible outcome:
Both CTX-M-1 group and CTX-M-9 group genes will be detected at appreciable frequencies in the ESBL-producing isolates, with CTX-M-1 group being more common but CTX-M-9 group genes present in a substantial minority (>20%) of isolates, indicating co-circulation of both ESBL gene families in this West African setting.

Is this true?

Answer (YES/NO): NO